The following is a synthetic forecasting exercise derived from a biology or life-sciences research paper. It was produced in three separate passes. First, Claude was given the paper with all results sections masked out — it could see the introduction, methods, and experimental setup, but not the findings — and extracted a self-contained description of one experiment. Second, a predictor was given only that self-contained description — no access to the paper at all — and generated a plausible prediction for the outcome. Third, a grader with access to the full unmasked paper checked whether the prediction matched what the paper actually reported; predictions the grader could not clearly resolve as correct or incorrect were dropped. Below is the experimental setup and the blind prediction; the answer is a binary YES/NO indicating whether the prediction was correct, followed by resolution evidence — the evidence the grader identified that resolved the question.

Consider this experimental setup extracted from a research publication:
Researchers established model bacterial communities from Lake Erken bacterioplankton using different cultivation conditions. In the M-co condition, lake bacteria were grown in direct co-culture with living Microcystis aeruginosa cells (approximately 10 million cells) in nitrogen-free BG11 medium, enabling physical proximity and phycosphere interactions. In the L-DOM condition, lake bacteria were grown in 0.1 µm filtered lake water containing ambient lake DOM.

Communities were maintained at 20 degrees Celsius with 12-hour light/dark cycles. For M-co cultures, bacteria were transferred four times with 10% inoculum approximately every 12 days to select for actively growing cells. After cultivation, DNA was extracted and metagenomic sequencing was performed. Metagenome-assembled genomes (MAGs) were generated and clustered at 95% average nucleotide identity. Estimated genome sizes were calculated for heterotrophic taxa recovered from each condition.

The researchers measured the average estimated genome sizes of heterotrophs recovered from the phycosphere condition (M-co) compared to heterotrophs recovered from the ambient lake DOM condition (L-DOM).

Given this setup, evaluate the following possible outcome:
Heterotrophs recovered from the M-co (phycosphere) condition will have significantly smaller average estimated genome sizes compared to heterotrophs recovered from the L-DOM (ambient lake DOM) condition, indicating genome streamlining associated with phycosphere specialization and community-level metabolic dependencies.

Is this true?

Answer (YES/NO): NO